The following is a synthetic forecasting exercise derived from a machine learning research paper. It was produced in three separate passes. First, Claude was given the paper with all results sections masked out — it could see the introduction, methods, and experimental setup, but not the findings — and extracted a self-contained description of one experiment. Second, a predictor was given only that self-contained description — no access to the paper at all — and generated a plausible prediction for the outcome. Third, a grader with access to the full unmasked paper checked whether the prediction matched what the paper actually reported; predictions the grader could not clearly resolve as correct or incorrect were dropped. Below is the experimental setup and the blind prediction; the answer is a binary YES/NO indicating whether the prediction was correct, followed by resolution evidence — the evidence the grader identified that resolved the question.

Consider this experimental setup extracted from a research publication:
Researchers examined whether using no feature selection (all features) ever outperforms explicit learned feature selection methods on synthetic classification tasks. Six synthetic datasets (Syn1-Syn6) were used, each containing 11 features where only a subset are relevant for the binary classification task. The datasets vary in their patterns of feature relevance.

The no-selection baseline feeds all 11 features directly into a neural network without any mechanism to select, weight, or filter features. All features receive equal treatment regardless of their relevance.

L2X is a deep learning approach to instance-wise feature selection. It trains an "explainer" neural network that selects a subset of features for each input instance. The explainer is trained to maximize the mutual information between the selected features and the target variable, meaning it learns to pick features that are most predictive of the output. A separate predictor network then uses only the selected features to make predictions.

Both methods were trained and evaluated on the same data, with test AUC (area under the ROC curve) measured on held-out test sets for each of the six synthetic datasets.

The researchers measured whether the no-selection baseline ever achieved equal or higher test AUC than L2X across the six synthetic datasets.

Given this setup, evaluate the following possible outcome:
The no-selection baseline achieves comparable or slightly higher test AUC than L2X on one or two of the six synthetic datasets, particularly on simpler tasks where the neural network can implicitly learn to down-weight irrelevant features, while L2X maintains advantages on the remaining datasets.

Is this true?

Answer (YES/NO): NO